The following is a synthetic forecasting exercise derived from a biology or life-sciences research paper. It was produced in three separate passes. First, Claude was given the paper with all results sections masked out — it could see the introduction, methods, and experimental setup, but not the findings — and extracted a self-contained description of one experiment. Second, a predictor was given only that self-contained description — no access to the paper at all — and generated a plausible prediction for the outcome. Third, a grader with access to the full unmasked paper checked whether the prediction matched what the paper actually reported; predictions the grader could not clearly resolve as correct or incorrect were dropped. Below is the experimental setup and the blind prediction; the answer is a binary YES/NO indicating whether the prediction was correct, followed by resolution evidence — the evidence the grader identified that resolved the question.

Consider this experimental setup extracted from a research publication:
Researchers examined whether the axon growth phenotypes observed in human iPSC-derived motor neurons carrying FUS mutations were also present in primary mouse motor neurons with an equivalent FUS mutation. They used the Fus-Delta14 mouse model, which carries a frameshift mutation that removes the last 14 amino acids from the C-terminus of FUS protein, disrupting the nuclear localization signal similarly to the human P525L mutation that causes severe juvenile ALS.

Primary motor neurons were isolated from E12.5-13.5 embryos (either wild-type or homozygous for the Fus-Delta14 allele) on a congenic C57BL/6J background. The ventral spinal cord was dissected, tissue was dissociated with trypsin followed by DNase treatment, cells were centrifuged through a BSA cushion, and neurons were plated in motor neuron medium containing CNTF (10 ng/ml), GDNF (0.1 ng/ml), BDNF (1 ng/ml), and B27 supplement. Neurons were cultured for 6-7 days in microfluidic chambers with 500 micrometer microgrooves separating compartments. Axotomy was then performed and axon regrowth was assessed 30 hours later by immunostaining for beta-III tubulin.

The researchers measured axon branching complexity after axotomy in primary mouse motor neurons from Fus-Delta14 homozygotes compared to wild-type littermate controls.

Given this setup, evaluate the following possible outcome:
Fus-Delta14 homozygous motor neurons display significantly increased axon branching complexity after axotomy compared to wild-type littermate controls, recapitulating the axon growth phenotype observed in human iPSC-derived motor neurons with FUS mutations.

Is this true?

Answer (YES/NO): YES